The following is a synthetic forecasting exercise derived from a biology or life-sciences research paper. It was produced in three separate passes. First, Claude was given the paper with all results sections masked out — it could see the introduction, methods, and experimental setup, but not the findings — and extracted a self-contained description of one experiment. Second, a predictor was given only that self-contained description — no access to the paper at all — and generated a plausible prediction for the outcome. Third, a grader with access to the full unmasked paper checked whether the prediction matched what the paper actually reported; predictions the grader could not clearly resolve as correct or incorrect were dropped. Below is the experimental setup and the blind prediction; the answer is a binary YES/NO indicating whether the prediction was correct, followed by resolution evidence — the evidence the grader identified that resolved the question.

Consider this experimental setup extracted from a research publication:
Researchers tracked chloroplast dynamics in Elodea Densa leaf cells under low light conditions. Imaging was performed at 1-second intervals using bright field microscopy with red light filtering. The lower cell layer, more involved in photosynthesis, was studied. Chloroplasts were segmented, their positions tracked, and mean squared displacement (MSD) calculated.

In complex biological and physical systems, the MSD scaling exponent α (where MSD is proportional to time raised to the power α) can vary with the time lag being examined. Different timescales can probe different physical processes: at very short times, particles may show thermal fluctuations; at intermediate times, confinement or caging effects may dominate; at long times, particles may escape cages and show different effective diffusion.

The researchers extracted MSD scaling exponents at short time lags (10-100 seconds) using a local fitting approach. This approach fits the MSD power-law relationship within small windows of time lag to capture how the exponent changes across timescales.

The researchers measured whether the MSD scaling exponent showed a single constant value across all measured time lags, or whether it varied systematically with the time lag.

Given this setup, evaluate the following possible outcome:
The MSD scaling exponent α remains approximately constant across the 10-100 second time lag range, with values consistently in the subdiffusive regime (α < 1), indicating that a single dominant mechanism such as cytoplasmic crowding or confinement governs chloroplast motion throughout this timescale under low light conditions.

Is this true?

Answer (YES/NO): NO